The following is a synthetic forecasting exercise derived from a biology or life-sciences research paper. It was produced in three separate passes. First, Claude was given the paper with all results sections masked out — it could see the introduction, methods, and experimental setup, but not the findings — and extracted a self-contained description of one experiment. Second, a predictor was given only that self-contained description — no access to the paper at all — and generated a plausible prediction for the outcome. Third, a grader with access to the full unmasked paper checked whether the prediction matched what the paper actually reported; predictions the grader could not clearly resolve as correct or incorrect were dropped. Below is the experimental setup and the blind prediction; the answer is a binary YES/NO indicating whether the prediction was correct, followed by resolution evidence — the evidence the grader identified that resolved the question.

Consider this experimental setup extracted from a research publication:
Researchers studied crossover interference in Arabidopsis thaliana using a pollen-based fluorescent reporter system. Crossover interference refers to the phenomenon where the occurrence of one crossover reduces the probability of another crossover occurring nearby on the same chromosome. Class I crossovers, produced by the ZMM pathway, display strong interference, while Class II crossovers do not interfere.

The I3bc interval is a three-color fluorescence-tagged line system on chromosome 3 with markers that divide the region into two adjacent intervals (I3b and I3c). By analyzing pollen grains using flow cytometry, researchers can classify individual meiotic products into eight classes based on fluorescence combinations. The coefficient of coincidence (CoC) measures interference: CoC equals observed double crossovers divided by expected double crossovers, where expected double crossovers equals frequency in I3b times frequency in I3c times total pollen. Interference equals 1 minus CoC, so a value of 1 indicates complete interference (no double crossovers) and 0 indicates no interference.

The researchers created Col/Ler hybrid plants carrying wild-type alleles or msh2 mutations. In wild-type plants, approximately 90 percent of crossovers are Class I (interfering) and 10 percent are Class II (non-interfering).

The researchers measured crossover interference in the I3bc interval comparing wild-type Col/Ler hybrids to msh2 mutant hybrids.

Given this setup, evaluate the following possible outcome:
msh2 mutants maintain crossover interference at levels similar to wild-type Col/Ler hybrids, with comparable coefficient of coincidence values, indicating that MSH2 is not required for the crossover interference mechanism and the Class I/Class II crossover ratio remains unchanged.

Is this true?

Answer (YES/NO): NO